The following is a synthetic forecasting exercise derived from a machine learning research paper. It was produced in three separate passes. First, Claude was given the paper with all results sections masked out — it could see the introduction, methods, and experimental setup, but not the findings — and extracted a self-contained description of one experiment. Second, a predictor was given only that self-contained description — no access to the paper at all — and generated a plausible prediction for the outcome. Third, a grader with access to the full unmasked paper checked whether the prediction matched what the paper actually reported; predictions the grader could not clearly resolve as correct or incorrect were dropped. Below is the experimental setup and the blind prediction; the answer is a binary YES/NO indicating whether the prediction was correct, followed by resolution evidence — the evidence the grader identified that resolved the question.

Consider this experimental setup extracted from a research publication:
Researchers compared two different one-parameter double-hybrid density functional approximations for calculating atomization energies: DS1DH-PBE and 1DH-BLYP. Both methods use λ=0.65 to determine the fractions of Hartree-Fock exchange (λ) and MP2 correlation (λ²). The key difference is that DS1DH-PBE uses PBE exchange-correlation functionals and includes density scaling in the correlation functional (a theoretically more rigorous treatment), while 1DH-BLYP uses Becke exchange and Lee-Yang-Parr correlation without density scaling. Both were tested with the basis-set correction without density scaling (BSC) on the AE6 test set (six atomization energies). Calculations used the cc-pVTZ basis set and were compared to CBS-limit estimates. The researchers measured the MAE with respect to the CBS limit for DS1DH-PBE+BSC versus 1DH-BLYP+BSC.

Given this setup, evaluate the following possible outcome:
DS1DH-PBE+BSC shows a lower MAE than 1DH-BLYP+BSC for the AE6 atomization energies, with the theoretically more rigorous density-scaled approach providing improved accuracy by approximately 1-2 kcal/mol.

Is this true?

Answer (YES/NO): NO